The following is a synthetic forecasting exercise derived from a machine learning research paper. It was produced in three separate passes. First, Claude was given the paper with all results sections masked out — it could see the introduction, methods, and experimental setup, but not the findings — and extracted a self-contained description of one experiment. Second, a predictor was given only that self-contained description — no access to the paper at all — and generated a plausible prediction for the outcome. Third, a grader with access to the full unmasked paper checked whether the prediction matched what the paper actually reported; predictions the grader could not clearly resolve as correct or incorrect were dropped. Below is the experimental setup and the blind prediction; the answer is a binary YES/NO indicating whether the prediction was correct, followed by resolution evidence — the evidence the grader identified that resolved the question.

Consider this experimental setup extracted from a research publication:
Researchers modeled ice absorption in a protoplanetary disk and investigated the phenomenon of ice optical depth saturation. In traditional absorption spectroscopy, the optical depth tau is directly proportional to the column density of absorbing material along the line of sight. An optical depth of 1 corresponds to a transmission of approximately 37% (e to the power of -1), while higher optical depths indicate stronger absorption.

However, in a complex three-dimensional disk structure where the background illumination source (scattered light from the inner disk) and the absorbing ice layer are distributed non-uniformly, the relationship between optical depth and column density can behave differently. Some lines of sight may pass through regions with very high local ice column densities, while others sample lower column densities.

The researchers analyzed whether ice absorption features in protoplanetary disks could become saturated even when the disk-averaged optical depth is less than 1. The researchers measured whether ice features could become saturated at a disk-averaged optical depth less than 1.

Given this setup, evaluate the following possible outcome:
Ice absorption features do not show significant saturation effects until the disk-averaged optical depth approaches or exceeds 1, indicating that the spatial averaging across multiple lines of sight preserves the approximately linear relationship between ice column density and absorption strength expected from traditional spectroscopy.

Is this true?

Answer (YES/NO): NO